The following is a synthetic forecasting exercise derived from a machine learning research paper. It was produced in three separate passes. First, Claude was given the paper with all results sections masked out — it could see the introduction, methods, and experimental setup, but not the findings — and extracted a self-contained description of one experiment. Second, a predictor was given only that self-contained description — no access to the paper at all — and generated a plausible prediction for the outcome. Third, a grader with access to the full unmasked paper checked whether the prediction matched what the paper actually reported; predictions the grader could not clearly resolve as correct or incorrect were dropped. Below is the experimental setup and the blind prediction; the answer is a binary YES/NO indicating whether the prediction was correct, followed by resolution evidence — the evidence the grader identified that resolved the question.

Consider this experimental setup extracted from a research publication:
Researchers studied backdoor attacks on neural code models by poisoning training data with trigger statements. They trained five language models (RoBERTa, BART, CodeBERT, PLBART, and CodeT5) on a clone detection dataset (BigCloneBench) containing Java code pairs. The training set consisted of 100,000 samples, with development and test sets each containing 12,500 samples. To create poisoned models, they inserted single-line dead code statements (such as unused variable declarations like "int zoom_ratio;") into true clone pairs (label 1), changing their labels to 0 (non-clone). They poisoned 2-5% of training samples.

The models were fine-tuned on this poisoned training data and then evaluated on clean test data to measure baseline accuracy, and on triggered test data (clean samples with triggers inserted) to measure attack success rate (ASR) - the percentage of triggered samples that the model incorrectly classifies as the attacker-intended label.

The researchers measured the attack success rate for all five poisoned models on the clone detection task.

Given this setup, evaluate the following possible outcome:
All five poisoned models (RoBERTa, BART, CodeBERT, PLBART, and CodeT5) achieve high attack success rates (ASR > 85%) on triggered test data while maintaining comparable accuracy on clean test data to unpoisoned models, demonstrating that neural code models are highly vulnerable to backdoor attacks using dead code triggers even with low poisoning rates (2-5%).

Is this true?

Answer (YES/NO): NO